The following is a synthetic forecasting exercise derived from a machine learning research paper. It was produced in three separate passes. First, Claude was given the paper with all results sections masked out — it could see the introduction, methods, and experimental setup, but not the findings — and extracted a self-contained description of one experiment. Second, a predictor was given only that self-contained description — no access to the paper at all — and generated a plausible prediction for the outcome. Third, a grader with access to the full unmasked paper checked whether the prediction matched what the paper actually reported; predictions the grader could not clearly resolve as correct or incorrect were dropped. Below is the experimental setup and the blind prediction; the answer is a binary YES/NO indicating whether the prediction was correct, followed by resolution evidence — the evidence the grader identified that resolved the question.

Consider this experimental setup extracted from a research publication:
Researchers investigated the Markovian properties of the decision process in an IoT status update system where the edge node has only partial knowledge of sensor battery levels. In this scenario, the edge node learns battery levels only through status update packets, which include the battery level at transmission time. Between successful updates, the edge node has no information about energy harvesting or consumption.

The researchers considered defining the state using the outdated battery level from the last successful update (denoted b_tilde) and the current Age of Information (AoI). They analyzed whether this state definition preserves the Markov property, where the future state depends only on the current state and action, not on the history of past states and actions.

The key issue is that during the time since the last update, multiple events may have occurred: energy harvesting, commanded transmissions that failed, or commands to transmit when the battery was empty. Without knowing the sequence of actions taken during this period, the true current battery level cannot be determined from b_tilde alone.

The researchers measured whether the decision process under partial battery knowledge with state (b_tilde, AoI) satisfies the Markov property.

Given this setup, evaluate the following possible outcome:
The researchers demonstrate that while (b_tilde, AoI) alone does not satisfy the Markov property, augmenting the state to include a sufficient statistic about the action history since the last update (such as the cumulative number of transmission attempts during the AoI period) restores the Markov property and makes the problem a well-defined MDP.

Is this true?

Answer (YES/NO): NO